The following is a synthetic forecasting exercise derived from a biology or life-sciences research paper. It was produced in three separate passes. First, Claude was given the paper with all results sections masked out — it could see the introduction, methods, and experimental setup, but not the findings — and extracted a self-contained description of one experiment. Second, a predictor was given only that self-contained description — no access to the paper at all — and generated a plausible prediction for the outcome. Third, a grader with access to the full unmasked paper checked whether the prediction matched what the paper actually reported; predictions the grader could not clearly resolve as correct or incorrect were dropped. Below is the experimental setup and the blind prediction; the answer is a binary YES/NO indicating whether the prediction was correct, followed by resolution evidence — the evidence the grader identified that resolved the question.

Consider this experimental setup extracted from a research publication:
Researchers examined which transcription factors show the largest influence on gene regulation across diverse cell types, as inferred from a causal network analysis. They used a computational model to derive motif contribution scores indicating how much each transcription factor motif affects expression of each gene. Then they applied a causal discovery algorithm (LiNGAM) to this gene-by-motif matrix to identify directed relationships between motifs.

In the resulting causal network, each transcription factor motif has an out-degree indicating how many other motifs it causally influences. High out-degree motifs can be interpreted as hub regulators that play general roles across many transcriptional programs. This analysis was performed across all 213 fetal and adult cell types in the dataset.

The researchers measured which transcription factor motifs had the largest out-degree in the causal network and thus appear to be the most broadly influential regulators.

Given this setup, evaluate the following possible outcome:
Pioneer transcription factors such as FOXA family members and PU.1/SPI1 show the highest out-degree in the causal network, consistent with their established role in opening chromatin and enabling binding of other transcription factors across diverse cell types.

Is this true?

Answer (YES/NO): NO